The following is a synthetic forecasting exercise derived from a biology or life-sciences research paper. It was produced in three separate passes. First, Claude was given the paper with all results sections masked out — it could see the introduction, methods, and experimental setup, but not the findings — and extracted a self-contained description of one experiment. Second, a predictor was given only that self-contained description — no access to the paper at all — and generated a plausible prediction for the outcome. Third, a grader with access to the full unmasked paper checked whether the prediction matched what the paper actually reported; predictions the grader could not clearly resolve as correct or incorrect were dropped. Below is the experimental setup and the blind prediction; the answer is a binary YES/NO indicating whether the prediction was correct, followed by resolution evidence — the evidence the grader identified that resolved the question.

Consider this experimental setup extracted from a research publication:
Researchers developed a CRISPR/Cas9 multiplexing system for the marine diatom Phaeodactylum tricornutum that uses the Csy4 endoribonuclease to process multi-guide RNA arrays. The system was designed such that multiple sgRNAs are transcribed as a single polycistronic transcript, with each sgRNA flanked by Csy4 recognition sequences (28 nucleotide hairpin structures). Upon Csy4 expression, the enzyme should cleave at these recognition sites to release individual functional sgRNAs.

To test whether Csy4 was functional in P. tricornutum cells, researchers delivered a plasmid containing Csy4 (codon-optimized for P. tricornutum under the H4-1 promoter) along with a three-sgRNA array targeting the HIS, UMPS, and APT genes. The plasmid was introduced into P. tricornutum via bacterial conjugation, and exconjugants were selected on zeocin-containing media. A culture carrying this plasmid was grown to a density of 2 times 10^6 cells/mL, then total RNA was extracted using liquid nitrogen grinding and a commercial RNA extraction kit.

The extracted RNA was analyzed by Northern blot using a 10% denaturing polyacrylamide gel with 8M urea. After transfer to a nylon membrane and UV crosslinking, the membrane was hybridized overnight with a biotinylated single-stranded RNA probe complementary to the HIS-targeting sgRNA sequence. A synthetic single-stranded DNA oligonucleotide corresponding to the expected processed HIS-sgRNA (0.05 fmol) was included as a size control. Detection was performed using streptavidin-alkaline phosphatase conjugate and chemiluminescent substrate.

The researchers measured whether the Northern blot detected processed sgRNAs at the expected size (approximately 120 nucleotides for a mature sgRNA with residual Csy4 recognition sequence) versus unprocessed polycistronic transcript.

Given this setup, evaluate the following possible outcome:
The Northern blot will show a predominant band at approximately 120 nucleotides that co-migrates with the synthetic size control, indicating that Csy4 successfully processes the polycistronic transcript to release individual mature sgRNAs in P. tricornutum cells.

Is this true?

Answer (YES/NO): NO